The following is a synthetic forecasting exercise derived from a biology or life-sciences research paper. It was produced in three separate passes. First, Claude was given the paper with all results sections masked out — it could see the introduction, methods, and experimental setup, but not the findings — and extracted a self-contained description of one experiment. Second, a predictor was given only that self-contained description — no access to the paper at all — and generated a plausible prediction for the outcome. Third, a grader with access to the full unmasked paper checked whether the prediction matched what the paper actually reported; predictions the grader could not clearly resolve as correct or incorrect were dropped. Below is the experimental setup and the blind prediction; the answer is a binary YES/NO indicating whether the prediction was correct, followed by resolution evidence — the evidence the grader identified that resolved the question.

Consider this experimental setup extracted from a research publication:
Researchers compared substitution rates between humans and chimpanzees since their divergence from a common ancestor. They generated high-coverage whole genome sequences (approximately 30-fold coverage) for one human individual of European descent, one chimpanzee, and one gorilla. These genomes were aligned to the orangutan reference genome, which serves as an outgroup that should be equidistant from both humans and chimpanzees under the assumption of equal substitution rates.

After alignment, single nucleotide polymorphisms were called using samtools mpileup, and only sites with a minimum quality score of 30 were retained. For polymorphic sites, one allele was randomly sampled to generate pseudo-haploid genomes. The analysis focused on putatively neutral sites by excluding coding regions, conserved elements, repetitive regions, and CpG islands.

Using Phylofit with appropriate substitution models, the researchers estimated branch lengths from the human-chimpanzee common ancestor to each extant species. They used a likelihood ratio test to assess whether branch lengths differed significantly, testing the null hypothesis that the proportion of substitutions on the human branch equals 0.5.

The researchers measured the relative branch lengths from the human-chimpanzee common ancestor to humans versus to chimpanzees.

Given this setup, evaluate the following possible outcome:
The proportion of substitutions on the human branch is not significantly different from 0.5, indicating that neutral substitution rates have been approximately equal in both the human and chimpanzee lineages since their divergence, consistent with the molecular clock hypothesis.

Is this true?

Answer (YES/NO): NO